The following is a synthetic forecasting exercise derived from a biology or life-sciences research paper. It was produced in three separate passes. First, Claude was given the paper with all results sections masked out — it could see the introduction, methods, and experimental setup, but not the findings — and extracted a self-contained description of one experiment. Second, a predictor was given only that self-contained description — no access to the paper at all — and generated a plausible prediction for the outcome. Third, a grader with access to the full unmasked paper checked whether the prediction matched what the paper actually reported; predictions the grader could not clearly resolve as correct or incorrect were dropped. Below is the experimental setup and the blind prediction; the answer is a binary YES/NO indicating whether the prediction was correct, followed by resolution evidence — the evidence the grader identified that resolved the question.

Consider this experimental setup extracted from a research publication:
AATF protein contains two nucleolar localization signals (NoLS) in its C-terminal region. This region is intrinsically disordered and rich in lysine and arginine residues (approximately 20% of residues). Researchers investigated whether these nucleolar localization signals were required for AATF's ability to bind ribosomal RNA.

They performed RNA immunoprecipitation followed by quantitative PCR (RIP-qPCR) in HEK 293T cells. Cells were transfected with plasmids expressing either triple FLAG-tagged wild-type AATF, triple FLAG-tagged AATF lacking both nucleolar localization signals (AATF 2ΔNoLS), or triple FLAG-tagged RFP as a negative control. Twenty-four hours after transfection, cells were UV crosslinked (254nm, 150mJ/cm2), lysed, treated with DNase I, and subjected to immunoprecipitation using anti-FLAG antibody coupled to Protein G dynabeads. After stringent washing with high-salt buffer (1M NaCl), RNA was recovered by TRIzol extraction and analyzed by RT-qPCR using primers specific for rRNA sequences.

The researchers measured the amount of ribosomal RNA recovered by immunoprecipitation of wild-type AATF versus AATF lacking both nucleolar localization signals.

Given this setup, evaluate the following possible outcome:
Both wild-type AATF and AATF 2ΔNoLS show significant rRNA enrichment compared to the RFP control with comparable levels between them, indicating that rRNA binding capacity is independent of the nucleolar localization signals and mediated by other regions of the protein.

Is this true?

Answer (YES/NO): NO